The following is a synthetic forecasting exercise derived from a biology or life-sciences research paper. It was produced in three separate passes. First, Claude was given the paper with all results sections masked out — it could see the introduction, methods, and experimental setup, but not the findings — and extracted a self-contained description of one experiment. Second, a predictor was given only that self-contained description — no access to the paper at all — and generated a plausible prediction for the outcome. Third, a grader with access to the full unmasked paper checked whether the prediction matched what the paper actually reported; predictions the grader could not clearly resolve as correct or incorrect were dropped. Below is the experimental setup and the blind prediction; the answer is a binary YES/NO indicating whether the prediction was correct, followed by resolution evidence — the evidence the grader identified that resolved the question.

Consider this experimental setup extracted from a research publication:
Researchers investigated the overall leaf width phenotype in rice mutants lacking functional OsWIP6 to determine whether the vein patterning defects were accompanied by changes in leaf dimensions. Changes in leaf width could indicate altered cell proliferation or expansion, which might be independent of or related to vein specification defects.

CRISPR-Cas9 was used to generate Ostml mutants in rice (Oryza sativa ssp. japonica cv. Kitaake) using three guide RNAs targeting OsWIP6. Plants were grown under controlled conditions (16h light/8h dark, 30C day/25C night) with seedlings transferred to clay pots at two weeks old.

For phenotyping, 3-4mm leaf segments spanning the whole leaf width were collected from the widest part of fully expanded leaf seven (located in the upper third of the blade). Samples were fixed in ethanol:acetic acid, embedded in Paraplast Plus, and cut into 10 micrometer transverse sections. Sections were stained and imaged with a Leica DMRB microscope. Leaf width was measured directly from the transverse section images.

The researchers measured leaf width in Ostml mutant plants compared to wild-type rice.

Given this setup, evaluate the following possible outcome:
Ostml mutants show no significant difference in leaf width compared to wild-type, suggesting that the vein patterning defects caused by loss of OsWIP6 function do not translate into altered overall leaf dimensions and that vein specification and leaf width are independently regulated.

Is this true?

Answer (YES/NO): YES